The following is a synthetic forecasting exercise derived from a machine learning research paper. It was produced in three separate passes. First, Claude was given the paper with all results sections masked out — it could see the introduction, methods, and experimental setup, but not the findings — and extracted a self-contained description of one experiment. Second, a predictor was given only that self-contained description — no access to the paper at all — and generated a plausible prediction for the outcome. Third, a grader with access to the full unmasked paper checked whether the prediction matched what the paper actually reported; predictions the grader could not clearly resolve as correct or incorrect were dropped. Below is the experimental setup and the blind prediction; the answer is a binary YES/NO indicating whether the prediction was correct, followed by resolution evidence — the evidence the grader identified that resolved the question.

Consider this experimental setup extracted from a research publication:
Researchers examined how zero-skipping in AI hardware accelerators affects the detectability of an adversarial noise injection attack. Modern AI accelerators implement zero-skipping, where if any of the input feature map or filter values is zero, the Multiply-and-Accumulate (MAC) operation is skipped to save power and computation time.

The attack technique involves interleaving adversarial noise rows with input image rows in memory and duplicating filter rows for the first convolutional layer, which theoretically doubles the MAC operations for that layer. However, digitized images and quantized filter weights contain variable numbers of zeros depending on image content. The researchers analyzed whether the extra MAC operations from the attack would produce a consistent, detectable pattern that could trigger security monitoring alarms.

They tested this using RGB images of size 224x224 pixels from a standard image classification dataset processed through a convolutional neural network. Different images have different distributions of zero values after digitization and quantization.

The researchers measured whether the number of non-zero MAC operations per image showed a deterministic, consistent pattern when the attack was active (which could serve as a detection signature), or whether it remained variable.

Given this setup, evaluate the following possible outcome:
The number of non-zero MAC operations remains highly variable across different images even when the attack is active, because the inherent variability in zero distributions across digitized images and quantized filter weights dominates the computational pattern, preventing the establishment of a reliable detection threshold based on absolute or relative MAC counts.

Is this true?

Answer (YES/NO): YES